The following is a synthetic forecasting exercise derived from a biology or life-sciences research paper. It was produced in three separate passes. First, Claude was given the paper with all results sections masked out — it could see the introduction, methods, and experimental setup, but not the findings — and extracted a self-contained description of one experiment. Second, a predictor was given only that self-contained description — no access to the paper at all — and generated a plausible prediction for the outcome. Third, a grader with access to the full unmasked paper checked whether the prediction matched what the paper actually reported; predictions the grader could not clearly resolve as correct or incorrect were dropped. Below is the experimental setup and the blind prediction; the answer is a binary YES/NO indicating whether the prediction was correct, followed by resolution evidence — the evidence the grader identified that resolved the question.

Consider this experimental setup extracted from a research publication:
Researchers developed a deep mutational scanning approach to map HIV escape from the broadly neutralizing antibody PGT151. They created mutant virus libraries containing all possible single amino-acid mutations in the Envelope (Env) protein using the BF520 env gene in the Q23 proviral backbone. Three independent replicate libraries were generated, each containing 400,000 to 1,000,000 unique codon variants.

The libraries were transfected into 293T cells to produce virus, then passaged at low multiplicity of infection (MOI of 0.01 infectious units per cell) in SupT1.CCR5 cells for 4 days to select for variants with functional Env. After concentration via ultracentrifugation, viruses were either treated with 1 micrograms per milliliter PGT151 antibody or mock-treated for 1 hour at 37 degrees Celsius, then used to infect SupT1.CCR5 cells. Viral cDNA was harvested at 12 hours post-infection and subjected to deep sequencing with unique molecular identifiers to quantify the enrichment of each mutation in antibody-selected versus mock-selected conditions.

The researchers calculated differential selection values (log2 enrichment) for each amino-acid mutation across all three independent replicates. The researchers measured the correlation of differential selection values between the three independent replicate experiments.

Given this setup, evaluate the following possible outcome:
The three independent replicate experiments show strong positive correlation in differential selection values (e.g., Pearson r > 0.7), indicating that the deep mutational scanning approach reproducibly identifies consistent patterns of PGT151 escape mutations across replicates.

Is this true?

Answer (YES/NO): NO